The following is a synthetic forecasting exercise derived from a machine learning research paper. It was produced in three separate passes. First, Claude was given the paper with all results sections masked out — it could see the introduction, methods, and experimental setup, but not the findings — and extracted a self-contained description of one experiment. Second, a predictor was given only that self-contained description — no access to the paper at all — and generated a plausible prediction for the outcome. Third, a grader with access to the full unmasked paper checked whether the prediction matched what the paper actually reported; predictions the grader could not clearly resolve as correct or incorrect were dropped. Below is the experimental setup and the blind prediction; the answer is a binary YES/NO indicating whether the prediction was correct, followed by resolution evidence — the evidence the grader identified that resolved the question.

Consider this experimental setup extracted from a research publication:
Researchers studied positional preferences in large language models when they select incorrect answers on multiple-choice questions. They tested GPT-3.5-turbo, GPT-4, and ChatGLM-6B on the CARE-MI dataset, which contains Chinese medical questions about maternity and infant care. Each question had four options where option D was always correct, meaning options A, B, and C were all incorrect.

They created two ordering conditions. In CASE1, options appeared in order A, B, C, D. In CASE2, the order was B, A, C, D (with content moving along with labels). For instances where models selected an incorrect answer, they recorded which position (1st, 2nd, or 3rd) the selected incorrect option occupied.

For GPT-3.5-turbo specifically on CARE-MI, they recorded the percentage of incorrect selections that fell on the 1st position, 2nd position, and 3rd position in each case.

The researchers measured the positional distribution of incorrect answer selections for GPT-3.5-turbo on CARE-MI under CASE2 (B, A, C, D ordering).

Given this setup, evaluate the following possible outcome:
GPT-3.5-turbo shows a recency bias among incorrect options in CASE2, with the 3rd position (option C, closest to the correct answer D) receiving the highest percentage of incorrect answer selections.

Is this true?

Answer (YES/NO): NO